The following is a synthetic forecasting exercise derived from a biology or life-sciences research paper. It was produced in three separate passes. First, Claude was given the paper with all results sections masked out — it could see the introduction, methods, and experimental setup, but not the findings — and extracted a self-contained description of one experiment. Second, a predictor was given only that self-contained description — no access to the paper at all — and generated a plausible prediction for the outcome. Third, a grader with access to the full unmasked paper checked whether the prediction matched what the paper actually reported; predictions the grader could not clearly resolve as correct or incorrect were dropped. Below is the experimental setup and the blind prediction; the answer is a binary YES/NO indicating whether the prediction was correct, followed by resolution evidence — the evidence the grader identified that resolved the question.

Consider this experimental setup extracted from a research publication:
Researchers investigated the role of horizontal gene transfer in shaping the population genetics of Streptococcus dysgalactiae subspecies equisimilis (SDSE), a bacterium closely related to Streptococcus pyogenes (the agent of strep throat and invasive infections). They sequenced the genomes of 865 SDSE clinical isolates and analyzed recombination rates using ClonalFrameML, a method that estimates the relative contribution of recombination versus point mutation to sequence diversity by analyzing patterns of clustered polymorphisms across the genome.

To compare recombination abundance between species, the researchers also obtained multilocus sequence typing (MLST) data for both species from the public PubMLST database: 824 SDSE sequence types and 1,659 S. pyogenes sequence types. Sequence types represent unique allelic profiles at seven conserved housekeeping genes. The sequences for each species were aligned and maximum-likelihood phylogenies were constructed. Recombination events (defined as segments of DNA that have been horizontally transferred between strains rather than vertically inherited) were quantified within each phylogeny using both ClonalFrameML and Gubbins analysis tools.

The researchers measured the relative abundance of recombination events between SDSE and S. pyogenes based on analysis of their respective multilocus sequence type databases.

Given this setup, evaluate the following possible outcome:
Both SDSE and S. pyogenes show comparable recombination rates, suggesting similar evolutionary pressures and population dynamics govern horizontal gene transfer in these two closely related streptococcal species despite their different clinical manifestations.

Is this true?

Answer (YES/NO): NO